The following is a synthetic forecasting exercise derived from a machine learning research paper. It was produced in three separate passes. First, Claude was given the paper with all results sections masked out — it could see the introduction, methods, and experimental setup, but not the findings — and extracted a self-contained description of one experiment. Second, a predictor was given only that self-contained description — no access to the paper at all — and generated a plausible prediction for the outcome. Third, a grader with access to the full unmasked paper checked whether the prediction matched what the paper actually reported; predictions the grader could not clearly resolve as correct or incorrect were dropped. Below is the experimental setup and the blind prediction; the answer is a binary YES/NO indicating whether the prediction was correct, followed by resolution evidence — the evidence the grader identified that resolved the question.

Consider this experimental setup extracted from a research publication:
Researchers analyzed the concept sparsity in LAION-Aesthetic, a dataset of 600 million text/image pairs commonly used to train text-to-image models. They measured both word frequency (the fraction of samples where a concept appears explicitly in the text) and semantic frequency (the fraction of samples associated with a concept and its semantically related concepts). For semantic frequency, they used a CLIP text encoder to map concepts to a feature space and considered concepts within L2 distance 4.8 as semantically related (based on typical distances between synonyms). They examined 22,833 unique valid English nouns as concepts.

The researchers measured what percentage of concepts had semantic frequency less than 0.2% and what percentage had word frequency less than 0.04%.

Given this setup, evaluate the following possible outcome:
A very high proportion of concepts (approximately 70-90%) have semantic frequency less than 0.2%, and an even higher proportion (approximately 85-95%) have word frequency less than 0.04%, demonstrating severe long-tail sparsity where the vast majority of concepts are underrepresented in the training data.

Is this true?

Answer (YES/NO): NO